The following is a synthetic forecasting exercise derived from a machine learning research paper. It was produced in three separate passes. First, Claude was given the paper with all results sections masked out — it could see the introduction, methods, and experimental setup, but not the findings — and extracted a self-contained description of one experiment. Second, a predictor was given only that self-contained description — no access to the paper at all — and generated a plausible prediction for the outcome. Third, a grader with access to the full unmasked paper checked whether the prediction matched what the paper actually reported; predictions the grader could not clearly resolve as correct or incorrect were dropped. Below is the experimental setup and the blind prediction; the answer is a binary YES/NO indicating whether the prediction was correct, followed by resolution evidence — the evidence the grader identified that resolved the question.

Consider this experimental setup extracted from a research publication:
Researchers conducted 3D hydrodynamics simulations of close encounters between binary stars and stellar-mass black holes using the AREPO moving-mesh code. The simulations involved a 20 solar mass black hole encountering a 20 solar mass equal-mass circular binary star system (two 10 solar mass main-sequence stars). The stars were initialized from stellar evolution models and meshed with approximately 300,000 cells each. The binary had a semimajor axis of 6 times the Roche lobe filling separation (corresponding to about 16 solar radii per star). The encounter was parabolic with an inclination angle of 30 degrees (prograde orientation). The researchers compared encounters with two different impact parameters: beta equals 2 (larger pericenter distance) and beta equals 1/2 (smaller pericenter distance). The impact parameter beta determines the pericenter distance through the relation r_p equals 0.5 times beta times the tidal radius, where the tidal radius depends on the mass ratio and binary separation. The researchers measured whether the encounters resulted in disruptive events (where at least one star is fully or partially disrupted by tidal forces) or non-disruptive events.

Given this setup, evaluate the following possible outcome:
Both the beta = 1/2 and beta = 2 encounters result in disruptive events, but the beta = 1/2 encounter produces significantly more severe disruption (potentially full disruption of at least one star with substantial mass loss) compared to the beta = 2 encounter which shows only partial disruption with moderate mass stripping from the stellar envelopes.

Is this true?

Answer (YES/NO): NO